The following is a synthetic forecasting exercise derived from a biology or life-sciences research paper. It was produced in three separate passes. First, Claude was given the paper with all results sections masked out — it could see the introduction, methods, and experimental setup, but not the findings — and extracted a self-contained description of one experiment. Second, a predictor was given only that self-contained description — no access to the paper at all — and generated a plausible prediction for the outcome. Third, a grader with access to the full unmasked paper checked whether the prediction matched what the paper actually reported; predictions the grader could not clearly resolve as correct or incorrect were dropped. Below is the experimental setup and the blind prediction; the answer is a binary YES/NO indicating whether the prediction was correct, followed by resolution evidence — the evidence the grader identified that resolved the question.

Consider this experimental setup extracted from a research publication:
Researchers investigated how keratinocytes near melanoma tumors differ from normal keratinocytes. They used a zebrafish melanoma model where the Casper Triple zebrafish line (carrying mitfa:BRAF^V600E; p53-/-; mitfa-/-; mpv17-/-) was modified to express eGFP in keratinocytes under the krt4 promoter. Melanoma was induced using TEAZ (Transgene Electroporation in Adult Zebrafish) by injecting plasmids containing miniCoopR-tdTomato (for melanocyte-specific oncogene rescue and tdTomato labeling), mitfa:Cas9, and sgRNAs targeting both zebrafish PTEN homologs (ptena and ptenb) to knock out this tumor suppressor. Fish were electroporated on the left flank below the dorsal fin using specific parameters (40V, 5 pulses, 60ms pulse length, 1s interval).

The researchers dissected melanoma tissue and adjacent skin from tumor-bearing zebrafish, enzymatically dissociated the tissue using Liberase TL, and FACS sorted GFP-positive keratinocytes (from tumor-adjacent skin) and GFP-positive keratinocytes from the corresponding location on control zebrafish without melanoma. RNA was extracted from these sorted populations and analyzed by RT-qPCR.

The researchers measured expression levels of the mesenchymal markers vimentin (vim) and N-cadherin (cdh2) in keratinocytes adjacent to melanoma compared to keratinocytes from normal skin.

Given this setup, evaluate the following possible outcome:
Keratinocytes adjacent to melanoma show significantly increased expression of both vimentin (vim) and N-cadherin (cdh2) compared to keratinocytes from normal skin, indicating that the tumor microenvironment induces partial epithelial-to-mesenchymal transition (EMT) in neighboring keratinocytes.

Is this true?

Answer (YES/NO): YES